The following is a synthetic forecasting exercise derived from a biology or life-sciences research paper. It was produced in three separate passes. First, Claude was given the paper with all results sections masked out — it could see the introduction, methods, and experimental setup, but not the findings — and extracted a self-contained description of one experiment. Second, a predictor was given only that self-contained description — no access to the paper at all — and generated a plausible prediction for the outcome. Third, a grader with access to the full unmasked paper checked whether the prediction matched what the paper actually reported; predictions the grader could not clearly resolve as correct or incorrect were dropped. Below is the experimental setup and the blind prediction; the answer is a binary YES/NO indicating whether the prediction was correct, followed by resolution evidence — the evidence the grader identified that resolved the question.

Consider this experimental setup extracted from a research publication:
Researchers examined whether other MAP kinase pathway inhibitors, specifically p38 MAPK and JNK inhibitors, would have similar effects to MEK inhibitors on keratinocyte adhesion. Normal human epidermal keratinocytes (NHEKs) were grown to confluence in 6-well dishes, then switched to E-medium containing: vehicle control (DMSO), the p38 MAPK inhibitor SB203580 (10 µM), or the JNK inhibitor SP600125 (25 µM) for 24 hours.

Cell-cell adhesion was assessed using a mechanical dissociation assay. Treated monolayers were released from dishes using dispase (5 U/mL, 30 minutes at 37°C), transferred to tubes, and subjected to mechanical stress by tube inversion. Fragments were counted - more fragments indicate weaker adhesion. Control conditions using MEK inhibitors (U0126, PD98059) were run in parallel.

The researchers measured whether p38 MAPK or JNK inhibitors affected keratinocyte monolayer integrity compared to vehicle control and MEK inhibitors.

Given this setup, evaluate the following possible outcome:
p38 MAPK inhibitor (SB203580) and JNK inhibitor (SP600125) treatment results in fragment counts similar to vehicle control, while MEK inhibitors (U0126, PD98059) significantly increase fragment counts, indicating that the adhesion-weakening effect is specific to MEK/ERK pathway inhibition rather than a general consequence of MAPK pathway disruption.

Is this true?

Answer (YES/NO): NO